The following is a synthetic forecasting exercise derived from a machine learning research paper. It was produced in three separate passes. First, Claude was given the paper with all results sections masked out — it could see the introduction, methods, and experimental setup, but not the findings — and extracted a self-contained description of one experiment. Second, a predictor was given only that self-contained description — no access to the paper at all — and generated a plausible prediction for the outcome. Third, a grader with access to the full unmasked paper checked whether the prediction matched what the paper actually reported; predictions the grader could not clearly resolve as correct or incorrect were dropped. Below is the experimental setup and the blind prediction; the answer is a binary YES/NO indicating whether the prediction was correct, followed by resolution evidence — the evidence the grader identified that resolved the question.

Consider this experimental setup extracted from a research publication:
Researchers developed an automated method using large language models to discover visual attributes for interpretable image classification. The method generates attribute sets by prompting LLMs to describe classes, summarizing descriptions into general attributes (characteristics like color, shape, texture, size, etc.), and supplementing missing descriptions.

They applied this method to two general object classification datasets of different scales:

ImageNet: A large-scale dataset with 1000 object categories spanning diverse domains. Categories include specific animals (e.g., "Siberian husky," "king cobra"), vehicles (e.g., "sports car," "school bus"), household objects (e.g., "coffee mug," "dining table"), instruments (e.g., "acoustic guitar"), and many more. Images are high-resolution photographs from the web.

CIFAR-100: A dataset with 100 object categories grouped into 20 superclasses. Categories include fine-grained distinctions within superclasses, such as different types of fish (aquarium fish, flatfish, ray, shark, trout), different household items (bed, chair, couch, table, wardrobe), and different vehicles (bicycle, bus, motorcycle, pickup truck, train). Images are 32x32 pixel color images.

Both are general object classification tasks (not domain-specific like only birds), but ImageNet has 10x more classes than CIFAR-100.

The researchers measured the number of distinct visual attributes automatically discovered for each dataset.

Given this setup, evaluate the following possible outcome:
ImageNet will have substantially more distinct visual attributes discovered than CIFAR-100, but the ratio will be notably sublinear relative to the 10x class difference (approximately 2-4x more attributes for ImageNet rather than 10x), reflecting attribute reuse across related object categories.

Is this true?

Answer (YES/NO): YES